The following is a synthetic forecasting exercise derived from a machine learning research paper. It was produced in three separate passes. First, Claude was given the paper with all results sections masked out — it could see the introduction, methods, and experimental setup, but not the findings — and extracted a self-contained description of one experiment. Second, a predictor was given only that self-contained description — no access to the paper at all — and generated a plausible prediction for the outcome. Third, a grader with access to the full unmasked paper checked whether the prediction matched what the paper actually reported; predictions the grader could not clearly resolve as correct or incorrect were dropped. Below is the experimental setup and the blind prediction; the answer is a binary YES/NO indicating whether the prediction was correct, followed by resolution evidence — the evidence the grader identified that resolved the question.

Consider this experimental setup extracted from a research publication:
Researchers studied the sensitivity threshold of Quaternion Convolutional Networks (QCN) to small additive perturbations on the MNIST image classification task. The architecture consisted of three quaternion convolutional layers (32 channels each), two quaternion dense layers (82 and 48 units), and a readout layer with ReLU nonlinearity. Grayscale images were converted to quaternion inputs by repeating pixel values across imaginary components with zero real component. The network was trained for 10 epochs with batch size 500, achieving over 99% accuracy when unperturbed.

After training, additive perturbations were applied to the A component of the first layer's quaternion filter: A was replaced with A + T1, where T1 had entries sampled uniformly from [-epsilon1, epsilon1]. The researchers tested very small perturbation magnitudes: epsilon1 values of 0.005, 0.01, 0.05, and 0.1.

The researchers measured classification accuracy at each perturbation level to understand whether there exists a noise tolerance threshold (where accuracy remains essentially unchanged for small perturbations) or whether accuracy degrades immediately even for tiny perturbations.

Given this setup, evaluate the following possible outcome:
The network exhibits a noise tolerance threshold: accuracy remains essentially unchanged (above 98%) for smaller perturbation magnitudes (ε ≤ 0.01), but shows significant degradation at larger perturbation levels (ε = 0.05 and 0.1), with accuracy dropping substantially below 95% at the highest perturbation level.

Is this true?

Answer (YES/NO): YES